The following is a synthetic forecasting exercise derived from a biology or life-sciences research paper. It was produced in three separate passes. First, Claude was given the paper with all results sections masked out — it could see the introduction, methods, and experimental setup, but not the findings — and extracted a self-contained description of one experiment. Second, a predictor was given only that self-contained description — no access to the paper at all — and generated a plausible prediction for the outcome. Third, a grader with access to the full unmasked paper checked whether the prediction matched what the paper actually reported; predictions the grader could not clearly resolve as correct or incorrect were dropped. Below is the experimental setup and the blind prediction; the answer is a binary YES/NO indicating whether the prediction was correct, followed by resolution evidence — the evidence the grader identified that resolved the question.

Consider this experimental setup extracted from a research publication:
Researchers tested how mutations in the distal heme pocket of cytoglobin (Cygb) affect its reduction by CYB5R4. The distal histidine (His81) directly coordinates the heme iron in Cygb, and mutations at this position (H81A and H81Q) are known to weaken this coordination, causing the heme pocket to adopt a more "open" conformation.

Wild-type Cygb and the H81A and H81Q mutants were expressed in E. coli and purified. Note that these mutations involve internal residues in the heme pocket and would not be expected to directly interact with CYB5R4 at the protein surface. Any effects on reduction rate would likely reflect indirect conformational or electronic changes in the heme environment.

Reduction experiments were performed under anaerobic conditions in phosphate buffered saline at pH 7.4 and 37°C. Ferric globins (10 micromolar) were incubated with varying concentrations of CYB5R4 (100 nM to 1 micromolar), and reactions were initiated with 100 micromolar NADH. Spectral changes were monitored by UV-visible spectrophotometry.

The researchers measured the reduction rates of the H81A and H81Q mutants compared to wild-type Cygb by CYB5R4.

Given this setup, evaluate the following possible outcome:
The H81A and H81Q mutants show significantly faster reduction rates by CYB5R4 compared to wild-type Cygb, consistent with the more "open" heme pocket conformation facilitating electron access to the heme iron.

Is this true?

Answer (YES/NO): NO